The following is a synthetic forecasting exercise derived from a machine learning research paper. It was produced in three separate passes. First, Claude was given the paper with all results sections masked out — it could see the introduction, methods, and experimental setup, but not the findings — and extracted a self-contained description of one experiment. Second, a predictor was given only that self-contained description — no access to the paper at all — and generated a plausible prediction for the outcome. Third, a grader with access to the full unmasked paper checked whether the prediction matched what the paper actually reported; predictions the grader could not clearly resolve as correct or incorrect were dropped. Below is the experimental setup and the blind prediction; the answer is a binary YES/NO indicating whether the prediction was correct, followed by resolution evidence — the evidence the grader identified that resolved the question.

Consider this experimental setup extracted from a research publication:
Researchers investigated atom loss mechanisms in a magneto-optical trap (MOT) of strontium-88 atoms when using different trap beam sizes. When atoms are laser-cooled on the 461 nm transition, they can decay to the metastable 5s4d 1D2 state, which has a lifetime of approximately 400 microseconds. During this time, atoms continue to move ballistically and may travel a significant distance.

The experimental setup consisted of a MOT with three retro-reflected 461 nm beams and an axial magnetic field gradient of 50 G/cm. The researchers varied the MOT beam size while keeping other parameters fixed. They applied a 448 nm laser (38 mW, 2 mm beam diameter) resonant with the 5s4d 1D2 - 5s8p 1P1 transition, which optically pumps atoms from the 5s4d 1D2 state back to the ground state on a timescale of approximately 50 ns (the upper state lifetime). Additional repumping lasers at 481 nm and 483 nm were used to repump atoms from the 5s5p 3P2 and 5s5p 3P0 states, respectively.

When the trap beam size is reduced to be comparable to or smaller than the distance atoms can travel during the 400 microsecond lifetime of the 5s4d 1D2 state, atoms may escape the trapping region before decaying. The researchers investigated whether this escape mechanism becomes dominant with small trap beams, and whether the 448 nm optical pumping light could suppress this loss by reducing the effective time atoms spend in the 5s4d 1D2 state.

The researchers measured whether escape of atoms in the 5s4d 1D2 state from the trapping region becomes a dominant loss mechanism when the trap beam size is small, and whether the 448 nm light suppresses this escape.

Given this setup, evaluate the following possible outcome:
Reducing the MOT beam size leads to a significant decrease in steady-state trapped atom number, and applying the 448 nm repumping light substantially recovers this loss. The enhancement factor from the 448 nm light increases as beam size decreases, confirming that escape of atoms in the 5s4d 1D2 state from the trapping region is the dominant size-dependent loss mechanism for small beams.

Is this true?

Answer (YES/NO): YES